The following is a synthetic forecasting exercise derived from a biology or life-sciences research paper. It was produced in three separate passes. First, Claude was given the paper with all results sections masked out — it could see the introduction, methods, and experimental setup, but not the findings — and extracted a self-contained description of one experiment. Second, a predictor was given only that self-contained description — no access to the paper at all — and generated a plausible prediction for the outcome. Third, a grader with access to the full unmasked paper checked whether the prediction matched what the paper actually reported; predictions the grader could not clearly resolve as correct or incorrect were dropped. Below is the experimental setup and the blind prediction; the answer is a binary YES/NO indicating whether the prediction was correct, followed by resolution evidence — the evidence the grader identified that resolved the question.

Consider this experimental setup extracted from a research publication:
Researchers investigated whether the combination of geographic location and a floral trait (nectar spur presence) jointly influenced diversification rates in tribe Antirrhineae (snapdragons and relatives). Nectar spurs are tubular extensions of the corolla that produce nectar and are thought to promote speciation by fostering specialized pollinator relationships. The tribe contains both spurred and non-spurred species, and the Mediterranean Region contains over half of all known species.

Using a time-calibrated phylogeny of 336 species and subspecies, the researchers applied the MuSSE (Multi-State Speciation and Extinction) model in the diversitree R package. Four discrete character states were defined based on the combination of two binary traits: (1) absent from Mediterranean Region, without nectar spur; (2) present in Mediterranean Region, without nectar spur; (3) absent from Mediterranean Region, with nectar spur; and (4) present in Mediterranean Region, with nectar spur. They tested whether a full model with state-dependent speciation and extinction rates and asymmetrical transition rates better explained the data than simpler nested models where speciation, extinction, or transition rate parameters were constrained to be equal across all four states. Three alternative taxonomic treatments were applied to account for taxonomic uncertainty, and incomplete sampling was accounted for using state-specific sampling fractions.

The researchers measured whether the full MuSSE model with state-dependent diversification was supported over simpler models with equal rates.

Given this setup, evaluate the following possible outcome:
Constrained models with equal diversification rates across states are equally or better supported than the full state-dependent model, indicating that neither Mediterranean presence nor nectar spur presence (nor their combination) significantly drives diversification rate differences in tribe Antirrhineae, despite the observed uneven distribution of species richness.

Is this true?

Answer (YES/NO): NO